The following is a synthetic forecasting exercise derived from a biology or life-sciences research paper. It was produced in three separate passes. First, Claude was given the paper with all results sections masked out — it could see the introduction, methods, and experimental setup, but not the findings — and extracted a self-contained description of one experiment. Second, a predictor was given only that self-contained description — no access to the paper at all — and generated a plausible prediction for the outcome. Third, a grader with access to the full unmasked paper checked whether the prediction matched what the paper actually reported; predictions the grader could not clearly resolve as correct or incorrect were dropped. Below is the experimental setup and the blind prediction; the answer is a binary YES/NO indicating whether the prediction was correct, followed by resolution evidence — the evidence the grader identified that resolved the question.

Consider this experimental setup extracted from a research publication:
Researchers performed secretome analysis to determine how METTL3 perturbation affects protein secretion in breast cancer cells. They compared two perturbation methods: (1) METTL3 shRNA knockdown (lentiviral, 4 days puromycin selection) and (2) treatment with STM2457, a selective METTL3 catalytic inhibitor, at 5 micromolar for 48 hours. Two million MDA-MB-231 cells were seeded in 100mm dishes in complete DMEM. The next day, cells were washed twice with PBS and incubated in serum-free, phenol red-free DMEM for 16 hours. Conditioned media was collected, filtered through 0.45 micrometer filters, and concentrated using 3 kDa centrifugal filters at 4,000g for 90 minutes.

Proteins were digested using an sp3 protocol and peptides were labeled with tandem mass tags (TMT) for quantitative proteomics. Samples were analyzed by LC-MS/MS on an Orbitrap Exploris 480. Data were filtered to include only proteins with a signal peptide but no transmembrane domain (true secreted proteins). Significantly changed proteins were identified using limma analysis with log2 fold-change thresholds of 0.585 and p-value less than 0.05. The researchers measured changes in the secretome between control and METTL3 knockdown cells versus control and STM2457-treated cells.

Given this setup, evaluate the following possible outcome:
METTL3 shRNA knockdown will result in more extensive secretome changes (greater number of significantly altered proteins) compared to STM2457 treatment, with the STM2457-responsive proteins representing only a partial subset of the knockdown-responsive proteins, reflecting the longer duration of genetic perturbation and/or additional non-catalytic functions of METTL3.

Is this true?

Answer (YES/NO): NO